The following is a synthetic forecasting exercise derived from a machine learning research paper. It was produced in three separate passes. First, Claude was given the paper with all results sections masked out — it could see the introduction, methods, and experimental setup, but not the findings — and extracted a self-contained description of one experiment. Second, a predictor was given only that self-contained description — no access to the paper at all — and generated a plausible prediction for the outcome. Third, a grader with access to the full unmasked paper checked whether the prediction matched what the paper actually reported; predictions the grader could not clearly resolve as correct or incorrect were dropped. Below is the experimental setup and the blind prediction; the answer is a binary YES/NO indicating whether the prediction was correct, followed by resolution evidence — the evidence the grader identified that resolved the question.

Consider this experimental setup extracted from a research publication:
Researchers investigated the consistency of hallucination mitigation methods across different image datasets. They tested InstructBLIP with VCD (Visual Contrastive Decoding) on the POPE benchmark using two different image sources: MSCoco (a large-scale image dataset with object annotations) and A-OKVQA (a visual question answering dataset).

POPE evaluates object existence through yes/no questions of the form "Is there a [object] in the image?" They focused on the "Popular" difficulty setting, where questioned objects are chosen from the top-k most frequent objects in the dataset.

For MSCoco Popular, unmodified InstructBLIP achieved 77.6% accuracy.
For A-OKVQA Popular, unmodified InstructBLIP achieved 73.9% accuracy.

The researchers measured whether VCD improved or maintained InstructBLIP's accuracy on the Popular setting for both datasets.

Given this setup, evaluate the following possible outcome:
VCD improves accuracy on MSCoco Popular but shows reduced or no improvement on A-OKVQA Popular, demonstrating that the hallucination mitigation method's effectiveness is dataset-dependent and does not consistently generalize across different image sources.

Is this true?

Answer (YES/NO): NO